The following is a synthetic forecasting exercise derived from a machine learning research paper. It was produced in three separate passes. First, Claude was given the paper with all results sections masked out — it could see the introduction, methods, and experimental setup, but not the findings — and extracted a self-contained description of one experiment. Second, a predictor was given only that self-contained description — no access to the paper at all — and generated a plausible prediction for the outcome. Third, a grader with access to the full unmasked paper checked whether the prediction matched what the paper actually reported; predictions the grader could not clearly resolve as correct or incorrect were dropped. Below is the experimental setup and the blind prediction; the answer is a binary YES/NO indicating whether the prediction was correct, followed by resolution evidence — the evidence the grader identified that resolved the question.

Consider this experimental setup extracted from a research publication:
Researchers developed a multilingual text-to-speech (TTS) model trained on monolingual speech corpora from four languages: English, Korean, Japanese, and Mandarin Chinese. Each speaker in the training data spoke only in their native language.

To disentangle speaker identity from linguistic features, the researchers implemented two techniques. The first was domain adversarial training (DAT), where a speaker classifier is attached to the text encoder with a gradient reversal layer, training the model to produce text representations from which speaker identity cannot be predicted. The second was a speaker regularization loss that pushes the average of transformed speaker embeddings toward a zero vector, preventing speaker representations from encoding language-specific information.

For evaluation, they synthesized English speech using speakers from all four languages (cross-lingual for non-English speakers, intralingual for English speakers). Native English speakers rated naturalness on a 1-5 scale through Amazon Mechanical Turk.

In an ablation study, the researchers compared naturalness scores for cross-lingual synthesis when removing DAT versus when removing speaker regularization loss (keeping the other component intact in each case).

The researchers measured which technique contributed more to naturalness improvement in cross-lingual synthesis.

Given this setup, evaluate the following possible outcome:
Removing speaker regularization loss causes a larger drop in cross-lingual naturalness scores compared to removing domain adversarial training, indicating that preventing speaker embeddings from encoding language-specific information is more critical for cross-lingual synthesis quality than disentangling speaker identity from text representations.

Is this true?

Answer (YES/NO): YES